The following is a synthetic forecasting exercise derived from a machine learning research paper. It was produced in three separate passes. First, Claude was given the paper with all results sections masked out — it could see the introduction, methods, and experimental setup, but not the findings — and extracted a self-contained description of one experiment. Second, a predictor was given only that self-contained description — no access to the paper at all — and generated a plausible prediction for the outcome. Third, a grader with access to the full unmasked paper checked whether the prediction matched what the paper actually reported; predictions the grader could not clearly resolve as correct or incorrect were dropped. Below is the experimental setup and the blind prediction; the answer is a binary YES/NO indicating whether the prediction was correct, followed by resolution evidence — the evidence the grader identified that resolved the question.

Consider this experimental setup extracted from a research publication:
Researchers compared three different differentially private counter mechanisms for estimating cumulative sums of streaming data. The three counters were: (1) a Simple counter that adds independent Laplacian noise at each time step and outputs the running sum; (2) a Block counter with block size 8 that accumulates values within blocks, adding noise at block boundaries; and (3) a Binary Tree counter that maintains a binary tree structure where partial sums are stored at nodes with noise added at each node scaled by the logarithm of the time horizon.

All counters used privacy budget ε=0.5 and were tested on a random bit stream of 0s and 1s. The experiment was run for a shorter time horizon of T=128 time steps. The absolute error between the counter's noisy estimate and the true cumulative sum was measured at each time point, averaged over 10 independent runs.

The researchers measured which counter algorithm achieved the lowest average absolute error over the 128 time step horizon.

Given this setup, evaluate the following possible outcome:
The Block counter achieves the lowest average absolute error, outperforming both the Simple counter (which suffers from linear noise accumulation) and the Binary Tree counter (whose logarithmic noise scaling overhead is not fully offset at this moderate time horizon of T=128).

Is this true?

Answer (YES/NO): YES